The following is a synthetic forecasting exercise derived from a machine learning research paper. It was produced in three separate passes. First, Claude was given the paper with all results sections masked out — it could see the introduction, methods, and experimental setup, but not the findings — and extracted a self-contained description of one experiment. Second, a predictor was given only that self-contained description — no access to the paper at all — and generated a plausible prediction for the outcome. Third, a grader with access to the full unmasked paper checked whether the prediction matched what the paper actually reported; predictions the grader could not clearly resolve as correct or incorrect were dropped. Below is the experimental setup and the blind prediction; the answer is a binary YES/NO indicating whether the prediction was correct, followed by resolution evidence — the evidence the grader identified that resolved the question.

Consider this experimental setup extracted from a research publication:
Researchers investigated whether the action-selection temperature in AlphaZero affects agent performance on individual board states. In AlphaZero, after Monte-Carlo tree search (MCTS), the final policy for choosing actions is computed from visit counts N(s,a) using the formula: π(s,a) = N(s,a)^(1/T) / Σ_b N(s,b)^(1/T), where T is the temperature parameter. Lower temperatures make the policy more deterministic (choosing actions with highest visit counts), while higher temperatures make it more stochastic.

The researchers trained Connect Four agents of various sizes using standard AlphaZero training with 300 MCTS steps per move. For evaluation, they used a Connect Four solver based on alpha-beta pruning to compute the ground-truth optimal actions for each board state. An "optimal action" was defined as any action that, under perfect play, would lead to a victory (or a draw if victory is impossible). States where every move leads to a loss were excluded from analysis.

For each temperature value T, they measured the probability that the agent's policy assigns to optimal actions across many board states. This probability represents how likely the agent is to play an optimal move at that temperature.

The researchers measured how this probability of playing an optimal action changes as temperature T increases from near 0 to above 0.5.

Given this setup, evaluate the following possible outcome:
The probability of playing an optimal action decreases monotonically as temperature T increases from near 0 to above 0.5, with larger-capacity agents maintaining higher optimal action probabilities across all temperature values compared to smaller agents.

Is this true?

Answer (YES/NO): NO